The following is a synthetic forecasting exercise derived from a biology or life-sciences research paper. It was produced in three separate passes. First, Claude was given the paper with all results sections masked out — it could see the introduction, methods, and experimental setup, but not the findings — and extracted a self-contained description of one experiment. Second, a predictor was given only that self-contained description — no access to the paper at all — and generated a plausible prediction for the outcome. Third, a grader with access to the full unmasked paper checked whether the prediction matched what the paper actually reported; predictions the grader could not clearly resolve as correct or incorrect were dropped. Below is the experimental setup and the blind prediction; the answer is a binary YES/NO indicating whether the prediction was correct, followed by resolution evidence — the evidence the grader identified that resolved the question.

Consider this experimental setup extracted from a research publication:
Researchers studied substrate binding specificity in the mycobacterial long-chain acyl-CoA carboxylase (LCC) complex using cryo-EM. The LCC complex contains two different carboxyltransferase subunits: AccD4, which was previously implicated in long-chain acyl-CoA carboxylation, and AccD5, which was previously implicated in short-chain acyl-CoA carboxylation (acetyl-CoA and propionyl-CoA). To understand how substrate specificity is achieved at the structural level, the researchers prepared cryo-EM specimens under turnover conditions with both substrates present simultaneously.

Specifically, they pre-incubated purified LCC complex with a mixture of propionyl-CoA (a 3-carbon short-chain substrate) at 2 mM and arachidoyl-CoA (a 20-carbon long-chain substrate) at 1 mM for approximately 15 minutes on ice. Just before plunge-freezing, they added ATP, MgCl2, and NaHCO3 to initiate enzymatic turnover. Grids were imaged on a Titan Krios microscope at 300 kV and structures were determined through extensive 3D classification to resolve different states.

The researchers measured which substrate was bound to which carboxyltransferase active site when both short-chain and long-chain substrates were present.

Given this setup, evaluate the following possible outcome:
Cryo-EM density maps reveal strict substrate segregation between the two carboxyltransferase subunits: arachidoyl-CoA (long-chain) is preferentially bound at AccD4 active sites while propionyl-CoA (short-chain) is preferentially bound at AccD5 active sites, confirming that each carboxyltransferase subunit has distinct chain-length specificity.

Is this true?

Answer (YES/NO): YES